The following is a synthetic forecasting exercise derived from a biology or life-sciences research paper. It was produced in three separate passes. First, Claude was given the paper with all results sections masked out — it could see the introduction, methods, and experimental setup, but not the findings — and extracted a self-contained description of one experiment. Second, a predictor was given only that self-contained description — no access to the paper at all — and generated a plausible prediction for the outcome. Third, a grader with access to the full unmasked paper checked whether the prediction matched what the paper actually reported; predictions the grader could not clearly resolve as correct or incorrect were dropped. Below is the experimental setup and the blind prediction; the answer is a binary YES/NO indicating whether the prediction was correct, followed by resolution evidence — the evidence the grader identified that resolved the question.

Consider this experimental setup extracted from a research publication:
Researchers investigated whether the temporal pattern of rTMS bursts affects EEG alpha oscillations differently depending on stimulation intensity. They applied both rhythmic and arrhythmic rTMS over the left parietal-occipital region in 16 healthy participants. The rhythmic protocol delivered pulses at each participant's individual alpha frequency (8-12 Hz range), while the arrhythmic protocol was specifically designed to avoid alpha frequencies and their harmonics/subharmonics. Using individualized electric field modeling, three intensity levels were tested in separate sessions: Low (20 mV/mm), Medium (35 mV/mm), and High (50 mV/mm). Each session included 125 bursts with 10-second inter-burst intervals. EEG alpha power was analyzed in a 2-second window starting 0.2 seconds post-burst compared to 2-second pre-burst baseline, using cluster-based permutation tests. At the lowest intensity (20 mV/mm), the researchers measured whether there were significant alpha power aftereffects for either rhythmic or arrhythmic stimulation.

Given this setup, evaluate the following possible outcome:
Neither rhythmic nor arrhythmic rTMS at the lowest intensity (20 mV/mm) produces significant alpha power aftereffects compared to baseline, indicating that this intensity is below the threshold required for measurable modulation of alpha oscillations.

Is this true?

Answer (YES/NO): YES